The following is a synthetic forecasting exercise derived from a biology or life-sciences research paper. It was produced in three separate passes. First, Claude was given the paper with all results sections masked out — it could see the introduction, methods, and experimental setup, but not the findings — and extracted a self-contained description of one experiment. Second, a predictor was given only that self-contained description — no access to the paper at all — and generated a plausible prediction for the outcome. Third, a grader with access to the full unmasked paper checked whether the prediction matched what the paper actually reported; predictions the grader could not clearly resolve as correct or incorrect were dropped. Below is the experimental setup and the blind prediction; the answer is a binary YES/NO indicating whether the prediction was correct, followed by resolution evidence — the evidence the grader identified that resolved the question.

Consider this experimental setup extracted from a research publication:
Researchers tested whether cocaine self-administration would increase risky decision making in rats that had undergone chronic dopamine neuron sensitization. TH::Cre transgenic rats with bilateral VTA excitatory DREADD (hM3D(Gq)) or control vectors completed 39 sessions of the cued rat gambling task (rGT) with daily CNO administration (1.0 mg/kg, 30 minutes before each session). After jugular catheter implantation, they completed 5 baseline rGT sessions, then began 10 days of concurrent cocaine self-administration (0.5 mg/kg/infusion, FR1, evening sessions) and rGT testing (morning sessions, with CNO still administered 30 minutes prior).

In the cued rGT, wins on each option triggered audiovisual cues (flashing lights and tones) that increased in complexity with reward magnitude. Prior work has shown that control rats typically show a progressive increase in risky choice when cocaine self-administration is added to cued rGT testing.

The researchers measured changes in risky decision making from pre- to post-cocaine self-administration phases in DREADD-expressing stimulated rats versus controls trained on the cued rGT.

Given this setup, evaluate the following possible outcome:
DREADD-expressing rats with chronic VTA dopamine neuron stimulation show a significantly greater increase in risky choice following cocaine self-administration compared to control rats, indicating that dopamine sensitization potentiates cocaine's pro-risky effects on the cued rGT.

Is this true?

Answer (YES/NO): NO